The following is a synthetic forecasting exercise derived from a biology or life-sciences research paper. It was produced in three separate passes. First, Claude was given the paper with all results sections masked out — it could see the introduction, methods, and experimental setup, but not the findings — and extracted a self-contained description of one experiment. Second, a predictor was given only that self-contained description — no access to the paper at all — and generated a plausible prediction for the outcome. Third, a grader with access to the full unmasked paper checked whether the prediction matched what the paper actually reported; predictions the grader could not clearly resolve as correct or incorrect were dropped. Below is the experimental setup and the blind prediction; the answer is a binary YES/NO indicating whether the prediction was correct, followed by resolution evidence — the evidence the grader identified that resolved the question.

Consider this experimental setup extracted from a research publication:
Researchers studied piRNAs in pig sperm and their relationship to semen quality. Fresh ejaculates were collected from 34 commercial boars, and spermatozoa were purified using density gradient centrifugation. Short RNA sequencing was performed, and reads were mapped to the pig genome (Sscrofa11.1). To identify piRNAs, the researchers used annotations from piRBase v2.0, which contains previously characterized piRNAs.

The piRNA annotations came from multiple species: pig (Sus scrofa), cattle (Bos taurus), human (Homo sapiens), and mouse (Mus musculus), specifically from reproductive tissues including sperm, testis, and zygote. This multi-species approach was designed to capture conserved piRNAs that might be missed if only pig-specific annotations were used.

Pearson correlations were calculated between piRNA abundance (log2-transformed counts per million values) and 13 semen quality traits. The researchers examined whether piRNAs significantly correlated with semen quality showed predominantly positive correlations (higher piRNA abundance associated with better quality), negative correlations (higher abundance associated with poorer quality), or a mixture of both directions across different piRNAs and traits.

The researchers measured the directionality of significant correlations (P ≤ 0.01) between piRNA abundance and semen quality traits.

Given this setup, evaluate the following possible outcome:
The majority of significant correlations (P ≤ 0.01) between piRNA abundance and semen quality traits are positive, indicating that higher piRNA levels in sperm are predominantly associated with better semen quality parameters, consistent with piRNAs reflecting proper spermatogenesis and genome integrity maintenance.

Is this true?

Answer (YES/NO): NO